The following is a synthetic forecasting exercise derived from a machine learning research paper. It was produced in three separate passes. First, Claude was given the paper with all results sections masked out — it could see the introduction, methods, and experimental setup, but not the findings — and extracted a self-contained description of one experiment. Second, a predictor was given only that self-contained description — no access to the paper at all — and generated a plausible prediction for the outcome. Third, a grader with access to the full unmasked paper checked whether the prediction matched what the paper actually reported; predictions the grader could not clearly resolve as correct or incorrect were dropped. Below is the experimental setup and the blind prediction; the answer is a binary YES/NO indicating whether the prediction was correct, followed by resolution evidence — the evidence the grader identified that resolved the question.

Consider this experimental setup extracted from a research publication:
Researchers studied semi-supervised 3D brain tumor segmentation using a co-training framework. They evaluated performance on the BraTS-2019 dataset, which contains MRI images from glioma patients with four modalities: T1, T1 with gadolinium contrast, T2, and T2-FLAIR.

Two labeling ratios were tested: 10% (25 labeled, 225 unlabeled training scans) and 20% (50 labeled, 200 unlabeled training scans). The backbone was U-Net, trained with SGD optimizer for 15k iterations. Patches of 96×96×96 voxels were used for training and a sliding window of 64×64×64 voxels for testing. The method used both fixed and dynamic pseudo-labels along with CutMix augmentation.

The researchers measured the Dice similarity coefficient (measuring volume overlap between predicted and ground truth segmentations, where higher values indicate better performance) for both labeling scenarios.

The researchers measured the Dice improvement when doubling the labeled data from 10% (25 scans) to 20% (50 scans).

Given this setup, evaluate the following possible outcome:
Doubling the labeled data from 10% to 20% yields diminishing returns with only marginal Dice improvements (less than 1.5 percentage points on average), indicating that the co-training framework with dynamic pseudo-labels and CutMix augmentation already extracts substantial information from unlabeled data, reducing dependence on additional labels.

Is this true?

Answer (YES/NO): YES